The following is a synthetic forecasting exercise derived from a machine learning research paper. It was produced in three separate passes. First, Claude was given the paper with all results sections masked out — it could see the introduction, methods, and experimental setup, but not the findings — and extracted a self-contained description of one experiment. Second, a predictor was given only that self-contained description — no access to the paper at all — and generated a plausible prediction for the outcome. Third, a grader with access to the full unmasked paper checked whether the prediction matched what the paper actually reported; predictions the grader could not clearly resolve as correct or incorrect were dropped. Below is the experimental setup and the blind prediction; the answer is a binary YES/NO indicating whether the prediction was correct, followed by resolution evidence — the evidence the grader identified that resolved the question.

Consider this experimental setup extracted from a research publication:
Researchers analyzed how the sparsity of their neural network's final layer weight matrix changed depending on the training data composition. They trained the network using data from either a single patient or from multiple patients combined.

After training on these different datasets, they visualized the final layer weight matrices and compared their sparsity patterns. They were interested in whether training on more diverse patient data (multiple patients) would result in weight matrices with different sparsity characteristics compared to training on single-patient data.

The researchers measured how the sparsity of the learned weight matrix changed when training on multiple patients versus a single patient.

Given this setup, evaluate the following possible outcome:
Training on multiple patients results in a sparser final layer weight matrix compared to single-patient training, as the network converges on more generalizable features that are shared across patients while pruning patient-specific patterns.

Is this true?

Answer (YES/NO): YES